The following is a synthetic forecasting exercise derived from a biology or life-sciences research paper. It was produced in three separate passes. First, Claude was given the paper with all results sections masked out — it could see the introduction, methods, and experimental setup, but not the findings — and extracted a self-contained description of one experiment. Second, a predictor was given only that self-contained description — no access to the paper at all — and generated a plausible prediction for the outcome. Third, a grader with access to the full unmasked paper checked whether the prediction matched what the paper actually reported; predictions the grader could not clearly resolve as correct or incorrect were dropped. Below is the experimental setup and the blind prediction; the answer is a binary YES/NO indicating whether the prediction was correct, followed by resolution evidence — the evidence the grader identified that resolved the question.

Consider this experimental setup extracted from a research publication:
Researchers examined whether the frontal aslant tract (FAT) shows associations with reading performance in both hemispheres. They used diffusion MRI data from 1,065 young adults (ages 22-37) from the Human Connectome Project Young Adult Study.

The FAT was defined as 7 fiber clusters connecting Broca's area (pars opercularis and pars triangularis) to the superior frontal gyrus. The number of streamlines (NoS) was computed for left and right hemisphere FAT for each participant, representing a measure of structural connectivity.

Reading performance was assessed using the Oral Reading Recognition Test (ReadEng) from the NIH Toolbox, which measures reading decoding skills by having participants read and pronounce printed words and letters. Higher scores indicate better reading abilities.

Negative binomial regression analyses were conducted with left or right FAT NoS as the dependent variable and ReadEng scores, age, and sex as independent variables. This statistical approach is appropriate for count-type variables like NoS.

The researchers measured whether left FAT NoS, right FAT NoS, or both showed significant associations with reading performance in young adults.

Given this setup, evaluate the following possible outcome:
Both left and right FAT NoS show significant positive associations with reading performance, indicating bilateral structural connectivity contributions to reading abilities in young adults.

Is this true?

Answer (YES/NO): NO